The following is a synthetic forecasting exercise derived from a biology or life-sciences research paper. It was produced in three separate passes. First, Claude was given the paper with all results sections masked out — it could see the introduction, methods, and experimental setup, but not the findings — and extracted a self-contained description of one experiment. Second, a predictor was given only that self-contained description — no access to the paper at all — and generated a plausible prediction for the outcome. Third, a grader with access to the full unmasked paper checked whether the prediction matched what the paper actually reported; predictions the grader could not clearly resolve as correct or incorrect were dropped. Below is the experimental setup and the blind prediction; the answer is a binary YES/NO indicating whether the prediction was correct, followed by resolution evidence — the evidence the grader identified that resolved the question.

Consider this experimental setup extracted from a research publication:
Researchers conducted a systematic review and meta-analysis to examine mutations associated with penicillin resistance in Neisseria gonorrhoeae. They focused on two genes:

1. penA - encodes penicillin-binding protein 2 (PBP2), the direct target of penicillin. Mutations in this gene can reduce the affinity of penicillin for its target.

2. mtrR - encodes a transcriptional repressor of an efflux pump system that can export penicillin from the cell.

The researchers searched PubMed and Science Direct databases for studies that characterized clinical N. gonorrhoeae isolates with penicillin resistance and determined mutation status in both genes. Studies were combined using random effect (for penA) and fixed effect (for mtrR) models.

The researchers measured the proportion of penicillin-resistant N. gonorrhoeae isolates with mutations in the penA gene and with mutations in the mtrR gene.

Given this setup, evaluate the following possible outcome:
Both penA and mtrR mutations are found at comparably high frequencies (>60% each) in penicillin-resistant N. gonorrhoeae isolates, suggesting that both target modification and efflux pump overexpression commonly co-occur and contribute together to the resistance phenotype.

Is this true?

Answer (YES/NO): YES